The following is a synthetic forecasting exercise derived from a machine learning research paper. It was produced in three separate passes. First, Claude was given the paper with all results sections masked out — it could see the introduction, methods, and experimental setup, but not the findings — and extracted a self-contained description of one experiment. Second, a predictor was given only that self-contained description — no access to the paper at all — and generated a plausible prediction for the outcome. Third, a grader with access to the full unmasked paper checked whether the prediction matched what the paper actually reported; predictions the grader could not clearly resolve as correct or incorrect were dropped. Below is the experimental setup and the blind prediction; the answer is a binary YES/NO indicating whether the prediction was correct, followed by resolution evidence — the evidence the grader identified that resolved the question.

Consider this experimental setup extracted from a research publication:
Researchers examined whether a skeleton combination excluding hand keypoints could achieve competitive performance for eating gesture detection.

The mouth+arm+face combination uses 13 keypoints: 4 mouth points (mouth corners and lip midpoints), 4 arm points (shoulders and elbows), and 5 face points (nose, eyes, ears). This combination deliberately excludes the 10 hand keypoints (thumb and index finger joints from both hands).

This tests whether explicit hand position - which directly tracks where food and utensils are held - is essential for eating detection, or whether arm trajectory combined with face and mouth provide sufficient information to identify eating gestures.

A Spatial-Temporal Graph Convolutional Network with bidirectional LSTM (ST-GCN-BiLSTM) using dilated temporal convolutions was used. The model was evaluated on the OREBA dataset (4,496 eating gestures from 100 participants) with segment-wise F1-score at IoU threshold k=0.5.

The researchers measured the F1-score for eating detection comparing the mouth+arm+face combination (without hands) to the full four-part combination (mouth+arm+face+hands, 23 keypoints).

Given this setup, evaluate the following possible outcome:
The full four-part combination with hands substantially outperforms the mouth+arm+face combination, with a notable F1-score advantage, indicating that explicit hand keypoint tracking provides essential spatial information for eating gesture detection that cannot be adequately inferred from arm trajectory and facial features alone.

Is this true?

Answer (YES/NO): NO